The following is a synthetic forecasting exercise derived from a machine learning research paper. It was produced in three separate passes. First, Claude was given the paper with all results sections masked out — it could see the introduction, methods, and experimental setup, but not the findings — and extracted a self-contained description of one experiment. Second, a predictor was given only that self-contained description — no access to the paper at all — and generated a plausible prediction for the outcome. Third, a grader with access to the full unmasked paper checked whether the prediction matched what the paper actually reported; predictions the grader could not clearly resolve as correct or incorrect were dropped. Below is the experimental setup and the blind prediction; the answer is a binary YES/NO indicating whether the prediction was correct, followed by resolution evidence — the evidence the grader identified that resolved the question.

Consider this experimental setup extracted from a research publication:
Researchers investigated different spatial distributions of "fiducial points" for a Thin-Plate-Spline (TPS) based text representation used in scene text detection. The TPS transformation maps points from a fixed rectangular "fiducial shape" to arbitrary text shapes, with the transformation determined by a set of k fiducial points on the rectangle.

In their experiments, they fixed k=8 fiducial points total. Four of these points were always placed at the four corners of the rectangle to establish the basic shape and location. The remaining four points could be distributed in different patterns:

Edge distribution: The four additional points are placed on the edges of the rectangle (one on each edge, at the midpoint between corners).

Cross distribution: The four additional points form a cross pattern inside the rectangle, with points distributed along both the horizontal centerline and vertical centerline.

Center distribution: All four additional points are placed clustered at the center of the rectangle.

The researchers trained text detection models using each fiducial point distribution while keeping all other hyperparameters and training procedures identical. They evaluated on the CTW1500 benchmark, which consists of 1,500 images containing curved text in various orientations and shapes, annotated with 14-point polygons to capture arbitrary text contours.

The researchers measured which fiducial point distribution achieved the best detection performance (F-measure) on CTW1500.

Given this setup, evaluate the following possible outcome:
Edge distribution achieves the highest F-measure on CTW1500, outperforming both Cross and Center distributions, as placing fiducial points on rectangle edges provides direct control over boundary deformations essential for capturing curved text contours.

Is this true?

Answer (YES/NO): NO